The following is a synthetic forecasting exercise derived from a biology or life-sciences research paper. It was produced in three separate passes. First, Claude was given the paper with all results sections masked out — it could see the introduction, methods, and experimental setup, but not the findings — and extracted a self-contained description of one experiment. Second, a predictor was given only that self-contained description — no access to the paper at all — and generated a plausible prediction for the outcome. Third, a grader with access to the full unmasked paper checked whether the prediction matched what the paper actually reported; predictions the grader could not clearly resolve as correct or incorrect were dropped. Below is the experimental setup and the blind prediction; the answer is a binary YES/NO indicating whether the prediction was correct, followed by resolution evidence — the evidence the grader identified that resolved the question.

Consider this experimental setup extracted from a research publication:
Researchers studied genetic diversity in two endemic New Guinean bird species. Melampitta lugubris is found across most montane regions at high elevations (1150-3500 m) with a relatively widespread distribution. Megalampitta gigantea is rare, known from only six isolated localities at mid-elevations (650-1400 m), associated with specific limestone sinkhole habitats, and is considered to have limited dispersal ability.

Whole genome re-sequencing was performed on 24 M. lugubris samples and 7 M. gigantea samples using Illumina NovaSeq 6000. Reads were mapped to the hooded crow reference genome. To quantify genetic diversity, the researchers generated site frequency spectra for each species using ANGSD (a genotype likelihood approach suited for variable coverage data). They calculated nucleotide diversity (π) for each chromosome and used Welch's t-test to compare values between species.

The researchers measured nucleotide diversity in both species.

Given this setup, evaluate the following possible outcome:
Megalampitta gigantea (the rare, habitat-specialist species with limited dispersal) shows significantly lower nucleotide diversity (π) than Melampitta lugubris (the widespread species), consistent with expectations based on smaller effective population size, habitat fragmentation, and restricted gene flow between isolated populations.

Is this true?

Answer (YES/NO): YES